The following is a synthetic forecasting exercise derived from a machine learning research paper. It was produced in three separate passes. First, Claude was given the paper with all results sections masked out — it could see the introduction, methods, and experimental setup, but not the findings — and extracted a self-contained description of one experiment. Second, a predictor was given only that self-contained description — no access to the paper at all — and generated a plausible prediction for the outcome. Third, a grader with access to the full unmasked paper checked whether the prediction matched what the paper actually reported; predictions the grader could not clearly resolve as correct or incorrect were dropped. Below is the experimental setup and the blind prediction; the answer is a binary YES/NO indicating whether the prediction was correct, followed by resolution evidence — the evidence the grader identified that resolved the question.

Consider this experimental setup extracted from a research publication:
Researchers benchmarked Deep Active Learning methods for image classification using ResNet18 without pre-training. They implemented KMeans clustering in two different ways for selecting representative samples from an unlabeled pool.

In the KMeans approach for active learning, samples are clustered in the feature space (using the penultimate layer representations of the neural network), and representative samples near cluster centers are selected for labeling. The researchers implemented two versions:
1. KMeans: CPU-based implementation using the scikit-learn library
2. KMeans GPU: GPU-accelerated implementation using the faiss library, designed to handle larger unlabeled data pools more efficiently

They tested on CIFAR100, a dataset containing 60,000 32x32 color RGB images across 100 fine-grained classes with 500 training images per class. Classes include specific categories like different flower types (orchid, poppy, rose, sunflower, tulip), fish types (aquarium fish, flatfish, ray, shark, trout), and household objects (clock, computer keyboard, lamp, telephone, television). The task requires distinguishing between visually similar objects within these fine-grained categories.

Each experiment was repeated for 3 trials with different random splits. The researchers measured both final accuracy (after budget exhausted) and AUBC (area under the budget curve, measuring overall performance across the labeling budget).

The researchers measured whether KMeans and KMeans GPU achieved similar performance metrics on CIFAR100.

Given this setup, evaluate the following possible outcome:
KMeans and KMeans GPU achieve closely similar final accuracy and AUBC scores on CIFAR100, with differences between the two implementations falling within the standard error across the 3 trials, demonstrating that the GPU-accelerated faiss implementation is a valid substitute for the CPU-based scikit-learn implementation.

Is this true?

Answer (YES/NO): NO